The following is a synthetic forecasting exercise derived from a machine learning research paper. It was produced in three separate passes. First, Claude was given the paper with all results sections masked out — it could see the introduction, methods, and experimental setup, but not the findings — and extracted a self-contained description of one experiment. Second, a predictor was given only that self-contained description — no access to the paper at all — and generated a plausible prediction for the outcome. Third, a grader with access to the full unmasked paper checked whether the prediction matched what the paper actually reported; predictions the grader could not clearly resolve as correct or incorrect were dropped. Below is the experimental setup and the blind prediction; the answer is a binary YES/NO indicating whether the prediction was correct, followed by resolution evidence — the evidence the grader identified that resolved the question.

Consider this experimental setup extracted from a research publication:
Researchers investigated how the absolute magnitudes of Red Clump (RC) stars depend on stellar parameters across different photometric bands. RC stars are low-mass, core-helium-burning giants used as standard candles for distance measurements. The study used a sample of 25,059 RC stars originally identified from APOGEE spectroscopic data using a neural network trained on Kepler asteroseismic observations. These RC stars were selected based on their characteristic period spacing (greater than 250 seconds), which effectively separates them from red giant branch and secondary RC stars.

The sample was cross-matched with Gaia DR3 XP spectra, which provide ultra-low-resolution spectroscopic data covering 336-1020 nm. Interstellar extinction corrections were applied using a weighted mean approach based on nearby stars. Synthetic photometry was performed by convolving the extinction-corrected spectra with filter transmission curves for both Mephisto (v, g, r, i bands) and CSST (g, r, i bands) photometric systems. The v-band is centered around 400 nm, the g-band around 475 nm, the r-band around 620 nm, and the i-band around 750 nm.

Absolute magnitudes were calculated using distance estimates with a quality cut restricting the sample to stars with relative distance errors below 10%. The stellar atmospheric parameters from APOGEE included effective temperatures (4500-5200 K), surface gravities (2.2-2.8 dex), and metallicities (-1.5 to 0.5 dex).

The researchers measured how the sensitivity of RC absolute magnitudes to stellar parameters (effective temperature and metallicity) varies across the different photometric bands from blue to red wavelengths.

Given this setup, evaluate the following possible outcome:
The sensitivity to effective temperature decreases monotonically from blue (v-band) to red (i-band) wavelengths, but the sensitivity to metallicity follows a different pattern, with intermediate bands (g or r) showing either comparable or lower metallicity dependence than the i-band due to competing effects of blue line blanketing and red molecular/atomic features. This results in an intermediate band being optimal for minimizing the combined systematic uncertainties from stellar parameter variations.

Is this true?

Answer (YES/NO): NO